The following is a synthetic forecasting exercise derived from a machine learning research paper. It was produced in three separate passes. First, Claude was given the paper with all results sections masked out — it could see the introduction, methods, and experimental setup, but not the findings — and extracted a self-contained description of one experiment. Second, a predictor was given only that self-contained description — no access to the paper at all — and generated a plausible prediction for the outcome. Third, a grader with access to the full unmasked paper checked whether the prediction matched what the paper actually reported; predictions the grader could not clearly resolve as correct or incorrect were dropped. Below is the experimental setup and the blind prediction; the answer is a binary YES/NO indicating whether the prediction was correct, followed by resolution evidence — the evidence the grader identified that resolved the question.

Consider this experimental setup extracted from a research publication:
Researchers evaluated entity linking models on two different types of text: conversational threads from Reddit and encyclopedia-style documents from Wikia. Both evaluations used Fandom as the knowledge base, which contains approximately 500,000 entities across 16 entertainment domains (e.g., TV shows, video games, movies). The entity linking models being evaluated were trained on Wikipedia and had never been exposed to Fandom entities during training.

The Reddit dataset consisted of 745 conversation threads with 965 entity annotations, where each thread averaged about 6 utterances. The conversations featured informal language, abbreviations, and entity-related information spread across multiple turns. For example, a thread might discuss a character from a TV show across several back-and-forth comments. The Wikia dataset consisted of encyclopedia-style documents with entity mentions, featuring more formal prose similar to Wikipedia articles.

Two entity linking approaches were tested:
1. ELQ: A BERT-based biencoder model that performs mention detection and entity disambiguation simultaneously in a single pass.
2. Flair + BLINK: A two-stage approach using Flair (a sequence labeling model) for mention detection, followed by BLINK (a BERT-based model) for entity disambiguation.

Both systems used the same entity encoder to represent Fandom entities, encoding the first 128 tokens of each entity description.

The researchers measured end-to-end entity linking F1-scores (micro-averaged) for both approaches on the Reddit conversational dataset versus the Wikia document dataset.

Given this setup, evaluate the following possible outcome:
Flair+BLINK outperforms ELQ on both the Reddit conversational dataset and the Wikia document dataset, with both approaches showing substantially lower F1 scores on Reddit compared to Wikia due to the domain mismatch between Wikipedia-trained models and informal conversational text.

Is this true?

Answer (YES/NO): NO